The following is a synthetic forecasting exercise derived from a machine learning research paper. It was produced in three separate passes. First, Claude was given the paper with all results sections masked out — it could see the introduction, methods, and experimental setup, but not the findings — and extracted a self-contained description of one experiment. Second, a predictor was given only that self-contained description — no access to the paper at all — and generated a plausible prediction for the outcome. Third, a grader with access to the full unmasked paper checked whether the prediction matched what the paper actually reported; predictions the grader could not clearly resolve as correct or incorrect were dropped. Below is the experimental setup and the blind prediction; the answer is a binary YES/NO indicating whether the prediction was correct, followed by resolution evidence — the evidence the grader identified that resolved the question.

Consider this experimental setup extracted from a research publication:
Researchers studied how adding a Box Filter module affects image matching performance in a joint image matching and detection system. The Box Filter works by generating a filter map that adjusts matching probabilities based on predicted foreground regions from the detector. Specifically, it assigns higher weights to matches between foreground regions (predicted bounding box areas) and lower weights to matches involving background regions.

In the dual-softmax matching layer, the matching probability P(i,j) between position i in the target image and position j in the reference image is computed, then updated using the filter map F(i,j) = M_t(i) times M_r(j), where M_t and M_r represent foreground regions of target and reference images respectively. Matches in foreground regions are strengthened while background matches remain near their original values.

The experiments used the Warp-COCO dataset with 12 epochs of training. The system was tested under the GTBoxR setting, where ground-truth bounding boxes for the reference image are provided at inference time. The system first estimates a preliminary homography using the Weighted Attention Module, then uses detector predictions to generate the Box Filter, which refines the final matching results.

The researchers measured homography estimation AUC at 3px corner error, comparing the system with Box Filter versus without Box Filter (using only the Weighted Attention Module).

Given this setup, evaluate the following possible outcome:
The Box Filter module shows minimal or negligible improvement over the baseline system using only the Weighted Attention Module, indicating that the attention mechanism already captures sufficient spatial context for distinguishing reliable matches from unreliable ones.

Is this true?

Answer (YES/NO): NO